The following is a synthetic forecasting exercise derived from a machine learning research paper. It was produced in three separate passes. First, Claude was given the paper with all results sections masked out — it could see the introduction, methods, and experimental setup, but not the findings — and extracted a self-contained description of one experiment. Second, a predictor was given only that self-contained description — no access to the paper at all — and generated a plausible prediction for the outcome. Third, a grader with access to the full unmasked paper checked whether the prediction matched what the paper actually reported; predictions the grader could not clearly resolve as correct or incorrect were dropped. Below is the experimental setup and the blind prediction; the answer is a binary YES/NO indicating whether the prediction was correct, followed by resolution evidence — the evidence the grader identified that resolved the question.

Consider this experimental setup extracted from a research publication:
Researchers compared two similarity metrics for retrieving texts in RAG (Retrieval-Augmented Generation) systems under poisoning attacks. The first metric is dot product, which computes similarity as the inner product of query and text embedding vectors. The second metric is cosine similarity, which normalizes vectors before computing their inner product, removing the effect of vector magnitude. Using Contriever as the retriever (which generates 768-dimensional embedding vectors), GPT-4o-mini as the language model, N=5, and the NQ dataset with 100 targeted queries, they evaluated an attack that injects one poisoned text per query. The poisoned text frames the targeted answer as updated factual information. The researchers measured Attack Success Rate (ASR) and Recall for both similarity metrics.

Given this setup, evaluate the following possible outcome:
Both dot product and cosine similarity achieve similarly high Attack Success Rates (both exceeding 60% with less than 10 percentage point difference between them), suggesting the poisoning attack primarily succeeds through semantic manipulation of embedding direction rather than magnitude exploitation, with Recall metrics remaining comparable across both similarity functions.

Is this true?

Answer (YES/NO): YES